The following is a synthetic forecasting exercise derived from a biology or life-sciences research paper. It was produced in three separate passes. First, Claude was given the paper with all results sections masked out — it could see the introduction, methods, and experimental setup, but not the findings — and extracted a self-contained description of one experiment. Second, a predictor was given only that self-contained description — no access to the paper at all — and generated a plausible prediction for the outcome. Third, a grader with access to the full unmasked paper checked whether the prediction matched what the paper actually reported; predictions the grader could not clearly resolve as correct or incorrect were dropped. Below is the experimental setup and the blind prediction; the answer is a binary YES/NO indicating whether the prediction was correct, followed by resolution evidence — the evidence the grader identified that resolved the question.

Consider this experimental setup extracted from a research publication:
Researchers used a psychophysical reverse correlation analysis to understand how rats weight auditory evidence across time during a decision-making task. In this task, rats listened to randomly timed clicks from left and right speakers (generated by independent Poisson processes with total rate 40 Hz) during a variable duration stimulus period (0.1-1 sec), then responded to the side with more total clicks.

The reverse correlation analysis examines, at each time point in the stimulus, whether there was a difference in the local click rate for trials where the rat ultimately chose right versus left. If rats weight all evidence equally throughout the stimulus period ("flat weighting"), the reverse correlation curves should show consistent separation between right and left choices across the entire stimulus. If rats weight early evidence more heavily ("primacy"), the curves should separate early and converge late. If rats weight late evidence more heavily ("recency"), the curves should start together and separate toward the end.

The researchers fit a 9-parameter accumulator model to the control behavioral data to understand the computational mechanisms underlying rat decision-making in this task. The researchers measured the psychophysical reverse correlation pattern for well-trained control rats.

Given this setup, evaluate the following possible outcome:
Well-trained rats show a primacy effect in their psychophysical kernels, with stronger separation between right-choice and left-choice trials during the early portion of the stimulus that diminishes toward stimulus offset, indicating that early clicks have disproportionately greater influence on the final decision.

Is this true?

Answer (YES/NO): NO